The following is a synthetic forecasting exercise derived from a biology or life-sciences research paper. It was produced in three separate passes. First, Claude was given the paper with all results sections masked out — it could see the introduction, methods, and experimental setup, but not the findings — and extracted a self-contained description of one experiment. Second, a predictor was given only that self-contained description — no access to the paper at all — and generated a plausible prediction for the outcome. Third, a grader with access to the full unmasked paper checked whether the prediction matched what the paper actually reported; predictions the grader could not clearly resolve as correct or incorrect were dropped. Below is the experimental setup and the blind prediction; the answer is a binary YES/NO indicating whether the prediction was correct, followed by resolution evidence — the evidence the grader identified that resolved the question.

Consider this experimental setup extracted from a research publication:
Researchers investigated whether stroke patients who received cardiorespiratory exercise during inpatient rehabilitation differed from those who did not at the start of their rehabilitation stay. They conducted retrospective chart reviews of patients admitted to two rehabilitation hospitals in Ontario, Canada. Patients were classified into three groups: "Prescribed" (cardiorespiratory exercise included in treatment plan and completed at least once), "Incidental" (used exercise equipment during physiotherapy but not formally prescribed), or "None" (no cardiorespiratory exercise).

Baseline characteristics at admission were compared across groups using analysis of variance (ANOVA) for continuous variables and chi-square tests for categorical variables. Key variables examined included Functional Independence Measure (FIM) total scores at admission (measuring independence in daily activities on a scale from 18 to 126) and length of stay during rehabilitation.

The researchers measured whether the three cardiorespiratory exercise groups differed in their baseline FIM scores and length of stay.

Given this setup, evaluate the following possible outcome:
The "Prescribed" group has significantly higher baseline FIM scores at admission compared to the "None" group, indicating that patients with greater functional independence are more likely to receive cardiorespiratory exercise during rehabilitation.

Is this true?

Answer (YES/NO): NO